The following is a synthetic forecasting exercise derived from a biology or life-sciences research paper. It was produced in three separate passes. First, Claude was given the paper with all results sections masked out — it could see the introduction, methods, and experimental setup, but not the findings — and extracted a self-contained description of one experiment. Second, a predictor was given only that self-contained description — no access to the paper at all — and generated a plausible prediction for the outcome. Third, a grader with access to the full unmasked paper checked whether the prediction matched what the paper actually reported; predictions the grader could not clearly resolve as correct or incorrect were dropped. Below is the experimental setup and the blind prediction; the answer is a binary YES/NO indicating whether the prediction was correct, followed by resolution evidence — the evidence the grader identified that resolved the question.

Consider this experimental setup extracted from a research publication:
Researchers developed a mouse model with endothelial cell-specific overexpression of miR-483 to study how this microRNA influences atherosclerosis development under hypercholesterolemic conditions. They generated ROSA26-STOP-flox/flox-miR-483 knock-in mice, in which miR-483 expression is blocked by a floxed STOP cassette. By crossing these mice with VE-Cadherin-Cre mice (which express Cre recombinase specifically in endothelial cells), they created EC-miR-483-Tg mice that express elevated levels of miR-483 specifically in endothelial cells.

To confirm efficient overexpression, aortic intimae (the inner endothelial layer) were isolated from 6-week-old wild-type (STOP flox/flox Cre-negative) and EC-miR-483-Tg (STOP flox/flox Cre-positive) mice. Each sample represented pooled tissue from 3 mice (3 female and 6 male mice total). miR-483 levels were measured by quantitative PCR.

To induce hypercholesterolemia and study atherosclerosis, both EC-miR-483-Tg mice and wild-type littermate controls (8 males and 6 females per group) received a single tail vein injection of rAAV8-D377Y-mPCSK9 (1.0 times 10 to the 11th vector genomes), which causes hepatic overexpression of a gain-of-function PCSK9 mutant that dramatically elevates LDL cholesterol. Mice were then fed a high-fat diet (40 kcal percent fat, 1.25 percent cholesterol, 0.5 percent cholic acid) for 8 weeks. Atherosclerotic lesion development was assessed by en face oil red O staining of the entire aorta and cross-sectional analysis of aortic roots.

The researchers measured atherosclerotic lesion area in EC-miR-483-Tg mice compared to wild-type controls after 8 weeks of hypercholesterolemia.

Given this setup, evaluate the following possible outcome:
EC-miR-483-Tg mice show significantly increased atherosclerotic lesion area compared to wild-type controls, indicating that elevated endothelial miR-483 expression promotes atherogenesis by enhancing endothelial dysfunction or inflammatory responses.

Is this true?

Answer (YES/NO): NO